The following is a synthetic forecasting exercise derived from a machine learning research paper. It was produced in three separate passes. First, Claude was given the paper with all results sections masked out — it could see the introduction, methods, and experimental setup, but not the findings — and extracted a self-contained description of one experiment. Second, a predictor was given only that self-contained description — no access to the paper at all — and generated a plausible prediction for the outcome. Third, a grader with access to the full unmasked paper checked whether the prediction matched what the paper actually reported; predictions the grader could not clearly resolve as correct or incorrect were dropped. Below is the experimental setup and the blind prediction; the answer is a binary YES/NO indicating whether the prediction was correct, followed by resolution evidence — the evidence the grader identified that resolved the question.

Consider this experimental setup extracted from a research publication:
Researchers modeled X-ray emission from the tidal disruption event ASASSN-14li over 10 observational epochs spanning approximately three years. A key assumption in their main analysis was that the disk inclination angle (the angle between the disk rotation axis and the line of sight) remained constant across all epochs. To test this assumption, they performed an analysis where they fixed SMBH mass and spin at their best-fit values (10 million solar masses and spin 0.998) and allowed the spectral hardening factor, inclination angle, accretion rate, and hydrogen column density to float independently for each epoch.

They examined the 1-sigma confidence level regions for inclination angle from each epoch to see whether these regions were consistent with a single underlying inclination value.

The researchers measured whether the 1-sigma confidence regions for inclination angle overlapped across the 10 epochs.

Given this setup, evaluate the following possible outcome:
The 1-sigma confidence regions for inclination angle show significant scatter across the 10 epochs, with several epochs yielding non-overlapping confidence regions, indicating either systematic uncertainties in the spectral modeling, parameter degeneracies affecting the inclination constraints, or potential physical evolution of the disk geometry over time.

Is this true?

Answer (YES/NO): NO